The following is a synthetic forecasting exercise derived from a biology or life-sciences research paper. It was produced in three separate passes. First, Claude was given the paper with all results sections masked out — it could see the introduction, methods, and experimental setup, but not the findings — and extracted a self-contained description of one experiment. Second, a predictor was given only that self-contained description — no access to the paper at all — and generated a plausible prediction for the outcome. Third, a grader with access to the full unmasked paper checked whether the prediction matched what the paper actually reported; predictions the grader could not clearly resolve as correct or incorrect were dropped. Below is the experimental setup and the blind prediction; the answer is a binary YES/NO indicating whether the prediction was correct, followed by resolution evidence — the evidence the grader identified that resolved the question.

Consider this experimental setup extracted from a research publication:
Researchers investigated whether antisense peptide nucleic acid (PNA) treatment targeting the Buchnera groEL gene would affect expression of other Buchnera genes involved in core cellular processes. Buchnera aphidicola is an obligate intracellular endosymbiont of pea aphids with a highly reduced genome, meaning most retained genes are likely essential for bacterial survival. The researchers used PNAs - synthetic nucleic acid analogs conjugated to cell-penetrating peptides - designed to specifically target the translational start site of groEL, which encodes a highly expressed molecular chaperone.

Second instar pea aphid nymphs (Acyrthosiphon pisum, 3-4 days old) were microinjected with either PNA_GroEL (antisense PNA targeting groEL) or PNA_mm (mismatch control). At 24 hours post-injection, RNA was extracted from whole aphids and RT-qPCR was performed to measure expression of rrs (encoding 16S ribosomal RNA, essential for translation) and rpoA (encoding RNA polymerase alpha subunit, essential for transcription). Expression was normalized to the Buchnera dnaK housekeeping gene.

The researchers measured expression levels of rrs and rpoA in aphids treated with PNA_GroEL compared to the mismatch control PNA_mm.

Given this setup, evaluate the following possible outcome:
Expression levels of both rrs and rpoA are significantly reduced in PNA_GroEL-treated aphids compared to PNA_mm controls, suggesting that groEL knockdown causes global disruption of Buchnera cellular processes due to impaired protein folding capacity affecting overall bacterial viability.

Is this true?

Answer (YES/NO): NO